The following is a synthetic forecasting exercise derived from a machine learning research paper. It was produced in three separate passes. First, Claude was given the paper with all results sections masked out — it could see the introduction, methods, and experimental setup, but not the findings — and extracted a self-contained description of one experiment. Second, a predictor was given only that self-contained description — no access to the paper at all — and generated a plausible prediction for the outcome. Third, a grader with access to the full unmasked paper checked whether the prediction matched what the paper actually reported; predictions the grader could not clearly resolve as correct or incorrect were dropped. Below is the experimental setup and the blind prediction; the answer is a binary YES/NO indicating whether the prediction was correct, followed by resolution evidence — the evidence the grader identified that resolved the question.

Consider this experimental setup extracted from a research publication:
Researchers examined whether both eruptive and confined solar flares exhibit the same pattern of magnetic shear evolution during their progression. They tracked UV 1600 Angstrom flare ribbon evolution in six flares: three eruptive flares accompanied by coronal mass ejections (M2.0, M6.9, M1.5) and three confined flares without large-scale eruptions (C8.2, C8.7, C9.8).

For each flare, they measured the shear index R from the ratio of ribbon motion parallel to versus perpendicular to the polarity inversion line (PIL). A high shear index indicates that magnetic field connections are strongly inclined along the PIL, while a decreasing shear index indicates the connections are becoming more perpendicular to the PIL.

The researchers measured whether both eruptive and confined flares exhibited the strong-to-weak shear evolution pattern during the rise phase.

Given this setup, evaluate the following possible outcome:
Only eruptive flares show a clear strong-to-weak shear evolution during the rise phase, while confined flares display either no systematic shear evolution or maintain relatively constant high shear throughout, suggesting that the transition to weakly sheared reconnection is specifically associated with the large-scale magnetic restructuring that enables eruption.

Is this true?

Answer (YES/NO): NO